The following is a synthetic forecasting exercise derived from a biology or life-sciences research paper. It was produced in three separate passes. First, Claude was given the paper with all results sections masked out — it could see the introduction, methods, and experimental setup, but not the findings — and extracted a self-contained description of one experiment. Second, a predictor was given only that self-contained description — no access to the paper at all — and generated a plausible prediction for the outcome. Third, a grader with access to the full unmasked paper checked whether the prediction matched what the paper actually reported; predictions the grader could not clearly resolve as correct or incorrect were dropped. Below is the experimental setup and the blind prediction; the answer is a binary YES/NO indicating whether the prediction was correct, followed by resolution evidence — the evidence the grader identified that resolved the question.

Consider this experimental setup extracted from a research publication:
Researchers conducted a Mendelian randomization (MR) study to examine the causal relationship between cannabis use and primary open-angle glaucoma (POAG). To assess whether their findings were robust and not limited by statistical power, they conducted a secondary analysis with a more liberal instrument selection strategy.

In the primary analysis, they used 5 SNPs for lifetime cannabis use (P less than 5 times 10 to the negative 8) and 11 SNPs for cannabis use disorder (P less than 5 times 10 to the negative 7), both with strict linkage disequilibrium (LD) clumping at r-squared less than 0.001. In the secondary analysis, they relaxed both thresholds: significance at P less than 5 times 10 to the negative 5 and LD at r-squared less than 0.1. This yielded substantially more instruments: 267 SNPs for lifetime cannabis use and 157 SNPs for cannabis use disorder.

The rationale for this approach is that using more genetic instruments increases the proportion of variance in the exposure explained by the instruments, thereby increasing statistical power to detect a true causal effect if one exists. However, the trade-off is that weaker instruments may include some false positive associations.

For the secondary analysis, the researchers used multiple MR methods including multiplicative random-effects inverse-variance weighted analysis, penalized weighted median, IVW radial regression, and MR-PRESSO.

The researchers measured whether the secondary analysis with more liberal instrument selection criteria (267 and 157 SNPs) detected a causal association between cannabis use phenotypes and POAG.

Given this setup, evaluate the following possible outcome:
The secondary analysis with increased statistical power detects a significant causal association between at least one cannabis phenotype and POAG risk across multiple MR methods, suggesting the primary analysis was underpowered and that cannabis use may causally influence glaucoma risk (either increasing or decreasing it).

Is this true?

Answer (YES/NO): NO